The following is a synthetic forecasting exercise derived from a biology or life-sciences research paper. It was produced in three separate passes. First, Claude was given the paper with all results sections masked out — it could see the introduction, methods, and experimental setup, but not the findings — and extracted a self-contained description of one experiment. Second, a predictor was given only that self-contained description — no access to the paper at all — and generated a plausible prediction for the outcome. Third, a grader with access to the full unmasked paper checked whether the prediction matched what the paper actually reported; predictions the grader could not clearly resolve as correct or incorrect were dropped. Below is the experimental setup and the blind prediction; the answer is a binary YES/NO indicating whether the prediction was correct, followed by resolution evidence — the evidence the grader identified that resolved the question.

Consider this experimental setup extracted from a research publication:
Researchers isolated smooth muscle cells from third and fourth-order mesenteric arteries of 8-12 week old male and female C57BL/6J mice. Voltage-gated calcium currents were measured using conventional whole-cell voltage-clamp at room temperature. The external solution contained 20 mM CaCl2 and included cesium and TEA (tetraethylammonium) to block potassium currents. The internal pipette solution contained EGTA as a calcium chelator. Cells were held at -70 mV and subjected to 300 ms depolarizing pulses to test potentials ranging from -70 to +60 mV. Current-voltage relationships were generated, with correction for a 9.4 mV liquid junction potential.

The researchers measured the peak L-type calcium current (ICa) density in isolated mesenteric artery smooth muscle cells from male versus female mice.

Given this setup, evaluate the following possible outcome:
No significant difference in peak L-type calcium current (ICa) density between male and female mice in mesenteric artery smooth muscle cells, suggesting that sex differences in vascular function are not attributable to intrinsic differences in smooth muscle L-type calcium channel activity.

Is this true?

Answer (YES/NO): NO